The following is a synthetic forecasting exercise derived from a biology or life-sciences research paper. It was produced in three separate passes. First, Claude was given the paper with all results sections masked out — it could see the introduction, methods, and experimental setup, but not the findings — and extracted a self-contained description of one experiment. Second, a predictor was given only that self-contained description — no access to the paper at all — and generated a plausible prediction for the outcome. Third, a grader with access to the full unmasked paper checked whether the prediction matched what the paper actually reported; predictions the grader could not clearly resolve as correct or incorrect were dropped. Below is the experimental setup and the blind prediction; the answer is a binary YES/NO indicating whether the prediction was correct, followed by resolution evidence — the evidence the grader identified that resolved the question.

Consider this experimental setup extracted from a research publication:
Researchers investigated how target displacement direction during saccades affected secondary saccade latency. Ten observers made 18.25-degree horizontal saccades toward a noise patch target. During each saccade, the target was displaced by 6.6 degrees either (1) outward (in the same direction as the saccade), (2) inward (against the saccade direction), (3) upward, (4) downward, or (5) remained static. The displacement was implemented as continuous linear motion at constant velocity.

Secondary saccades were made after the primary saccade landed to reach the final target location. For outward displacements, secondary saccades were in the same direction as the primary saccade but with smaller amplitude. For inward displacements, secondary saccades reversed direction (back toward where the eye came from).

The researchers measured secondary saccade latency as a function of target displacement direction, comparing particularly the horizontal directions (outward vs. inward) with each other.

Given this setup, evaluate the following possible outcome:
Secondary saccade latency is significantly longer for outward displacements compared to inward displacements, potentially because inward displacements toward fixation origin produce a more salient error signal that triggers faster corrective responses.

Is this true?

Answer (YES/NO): NO